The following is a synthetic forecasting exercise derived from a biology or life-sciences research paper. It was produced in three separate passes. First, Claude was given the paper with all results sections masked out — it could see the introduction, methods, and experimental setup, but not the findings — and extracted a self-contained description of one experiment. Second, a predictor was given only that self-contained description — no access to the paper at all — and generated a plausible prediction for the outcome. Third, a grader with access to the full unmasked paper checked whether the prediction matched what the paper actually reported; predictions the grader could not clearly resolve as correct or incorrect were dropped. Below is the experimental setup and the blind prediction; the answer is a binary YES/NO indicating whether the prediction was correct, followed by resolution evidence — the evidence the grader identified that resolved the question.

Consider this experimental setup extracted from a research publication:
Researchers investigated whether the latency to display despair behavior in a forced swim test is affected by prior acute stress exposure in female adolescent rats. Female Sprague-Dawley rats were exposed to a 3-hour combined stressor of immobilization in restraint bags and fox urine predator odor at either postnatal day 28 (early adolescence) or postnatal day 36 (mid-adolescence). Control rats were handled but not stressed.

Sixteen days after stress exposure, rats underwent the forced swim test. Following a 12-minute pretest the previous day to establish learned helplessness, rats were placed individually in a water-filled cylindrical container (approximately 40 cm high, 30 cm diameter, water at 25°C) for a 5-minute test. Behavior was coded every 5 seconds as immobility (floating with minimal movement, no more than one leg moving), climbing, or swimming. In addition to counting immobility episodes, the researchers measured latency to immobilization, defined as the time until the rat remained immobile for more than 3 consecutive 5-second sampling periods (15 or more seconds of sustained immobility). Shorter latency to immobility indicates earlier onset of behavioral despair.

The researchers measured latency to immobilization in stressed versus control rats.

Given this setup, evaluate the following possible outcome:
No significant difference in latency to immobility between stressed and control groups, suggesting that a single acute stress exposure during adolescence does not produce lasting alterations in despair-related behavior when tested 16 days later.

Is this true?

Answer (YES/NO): NO